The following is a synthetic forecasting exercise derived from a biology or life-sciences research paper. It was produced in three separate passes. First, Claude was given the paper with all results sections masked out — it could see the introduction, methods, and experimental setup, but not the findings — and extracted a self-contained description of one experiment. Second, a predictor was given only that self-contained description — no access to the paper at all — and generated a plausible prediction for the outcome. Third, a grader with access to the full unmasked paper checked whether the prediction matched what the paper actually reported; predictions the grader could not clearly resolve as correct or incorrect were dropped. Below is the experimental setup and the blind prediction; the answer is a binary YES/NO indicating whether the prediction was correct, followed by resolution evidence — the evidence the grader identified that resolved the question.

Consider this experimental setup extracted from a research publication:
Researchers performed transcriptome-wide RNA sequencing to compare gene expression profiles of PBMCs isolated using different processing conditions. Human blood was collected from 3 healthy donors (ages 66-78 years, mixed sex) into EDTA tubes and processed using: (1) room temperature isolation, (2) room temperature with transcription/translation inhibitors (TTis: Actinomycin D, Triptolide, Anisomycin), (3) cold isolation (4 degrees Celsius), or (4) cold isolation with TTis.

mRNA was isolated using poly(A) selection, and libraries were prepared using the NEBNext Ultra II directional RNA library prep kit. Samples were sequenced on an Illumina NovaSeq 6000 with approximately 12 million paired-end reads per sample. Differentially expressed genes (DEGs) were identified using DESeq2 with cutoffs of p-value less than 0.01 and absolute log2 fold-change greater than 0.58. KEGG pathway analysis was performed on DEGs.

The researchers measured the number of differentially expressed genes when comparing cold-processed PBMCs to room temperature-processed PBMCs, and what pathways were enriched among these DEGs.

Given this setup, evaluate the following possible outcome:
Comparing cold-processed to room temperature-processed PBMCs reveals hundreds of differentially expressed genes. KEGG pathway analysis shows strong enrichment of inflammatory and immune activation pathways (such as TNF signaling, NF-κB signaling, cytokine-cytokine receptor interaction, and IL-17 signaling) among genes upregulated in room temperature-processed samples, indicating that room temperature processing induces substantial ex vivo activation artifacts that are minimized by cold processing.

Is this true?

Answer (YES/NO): NO